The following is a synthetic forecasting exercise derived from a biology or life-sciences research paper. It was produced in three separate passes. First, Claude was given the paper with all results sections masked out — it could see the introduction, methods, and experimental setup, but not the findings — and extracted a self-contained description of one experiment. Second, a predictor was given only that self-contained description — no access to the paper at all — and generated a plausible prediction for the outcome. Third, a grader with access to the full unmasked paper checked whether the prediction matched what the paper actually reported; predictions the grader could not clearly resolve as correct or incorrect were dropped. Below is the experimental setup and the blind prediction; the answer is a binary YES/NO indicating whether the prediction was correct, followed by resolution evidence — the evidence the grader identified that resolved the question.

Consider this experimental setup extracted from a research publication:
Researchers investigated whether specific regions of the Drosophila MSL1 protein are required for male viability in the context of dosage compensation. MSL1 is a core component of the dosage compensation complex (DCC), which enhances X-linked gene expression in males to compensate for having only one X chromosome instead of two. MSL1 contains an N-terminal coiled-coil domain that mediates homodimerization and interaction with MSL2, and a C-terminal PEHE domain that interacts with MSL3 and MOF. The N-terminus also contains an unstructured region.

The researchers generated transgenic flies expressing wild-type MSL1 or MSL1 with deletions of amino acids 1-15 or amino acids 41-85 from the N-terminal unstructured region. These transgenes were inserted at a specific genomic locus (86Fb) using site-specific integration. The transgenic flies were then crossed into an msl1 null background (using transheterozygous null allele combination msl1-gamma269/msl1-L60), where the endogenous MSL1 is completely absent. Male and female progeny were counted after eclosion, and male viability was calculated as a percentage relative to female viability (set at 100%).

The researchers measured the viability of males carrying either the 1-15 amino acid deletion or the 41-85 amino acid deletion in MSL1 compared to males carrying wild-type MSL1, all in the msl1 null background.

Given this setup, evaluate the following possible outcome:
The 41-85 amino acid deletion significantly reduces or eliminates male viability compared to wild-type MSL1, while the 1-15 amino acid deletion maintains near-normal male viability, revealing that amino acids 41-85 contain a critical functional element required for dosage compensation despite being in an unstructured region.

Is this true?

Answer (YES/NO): NO